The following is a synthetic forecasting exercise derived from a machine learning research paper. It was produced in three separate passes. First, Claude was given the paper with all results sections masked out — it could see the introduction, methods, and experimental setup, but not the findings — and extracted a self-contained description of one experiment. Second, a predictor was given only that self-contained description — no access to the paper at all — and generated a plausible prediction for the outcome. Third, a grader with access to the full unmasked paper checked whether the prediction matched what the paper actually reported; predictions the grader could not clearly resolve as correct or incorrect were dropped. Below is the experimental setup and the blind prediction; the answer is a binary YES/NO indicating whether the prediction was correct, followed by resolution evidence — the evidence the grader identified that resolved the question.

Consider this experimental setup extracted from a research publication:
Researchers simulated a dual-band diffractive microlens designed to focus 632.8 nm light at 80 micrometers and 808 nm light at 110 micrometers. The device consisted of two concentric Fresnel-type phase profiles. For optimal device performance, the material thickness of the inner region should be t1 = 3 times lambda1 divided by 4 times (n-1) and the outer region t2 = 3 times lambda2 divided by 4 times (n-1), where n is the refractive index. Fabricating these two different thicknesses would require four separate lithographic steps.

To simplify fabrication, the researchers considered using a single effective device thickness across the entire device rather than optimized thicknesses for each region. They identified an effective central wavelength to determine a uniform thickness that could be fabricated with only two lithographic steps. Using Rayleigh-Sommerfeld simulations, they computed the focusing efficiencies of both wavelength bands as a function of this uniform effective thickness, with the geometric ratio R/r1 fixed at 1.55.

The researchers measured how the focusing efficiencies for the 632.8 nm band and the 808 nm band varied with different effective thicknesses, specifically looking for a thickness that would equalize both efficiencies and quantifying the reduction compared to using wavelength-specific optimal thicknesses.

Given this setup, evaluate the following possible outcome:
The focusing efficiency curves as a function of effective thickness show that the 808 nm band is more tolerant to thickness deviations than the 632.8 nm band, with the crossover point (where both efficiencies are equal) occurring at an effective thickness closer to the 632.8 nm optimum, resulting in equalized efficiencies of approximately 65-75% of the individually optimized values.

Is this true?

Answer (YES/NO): NO